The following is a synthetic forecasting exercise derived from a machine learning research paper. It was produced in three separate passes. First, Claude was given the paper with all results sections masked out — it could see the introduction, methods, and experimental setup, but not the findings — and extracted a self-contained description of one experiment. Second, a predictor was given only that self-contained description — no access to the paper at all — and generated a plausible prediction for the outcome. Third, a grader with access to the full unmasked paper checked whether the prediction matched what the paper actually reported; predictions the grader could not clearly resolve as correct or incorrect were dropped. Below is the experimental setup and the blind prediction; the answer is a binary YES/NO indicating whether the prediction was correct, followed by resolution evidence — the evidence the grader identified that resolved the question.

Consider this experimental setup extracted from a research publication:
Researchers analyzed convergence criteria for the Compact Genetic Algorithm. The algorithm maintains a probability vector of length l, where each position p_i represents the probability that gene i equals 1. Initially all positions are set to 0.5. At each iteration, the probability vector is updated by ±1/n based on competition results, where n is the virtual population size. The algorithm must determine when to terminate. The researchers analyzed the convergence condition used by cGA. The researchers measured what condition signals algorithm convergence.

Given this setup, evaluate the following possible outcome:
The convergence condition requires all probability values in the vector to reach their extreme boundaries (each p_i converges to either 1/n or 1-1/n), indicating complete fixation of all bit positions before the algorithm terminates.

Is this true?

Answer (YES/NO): NO